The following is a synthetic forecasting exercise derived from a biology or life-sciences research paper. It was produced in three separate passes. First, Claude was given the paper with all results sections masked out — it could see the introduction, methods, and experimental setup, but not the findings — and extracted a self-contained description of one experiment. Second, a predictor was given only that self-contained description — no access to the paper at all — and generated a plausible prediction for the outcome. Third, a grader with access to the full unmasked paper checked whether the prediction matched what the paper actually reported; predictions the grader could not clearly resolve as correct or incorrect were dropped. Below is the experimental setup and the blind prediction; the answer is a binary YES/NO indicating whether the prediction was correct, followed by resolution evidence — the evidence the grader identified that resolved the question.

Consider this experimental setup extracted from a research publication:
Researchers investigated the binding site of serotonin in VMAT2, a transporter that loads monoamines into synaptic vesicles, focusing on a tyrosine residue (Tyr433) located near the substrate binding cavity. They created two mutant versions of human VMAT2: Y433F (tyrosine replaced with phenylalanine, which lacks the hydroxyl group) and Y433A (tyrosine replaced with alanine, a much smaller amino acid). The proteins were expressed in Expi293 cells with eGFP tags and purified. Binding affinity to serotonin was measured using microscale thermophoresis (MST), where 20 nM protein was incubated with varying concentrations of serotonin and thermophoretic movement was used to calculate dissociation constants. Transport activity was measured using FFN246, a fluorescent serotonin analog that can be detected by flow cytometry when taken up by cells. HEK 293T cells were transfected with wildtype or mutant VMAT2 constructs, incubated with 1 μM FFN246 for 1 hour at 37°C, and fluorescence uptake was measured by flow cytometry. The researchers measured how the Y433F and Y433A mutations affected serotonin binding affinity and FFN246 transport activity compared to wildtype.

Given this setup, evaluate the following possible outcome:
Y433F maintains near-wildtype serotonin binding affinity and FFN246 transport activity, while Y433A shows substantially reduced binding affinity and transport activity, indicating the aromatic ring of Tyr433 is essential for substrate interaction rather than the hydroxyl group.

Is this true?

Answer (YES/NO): NO